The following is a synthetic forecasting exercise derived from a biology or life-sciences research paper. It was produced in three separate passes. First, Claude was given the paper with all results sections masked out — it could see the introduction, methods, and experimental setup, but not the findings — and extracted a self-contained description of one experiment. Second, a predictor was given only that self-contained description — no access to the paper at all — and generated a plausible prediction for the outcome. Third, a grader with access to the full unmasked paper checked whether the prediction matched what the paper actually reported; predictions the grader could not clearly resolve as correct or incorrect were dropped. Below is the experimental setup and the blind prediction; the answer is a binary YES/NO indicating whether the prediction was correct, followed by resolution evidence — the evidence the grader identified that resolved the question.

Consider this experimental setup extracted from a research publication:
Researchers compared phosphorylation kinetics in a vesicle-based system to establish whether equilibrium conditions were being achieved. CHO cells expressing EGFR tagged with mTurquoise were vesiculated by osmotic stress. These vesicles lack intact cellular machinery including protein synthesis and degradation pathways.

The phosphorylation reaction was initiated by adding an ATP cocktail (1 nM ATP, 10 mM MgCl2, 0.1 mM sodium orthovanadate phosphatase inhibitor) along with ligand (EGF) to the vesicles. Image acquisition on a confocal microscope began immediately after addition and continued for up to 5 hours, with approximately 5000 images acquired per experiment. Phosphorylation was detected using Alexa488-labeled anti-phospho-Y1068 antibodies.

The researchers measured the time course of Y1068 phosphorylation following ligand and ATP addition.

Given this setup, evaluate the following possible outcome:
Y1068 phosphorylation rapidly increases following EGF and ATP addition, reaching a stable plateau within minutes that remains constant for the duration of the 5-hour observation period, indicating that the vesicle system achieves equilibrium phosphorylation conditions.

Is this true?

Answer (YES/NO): NO